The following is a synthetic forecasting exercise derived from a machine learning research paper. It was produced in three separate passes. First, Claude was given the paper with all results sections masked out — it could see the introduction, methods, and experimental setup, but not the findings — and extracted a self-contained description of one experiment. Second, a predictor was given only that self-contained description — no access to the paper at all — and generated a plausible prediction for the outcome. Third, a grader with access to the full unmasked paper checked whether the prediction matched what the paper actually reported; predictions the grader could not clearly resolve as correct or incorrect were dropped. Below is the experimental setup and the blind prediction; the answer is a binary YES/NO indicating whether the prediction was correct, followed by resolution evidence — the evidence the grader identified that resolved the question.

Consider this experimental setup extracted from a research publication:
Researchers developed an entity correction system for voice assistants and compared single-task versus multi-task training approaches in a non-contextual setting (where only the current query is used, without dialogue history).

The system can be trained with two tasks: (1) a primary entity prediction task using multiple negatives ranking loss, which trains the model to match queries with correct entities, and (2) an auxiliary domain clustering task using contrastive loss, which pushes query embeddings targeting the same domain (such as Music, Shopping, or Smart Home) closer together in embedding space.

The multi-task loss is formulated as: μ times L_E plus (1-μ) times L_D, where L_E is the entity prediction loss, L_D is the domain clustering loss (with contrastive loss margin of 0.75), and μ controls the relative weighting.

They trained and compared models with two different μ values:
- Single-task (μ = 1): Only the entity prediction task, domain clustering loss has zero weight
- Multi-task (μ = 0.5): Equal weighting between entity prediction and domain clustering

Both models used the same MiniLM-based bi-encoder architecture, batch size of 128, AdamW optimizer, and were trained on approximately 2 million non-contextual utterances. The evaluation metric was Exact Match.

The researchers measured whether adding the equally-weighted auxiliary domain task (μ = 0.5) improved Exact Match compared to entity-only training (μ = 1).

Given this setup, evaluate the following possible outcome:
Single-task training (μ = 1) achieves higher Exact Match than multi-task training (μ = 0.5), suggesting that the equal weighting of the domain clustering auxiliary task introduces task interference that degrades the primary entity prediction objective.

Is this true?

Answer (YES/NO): NO